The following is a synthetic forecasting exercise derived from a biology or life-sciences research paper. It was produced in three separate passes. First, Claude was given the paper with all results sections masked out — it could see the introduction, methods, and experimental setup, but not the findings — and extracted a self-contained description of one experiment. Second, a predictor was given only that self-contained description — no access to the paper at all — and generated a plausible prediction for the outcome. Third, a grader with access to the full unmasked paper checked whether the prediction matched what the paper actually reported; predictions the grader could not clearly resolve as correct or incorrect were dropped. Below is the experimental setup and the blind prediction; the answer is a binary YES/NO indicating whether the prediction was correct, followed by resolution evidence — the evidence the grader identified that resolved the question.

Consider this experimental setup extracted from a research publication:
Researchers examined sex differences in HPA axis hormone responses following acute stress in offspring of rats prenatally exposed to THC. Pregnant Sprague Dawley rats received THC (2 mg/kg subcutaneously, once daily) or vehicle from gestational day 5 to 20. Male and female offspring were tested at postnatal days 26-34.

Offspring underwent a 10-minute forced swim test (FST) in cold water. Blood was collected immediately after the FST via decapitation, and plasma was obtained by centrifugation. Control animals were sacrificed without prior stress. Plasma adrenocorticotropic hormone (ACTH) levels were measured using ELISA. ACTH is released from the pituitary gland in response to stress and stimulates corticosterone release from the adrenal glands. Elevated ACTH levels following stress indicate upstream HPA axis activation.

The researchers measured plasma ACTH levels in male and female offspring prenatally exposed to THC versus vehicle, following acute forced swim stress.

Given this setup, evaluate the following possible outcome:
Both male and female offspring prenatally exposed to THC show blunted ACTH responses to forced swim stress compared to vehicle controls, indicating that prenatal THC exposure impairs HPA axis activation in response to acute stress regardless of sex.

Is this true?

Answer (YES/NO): NO